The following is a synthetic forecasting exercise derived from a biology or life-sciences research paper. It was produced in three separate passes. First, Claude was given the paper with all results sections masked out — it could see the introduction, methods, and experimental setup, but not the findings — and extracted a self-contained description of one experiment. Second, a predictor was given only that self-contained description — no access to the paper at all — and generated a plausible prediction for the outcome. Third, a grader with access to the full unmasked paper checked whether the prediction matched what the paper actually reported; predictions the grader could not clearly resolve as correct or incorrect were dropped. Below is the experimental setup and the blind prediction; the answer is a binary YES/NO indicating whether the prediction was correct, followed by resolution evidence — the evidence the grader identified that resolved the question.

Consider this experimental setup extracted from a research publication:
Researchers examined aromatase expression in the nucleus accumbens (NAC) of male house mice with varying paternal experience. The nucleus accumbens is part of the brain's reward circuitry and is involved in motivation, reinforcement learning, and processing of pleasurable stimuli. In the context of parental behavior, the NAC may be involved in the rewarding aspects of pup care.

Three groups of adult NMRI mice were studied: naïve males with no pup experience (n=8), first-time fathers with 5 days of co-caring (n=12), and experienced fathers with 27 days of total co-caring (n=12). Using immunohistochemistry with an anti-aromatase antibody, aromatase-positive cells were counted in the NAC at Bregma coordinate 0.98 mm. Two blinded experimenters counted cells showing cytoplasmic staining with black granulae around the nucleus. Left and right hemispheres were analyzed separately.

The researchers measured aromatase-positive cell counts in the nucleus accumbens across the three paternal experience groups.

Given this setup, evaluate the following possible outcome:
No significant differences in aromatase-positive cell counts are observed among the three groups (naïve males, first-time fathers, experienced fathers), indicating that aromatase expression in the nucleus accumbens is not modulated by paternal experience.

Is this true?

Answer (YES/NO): YES